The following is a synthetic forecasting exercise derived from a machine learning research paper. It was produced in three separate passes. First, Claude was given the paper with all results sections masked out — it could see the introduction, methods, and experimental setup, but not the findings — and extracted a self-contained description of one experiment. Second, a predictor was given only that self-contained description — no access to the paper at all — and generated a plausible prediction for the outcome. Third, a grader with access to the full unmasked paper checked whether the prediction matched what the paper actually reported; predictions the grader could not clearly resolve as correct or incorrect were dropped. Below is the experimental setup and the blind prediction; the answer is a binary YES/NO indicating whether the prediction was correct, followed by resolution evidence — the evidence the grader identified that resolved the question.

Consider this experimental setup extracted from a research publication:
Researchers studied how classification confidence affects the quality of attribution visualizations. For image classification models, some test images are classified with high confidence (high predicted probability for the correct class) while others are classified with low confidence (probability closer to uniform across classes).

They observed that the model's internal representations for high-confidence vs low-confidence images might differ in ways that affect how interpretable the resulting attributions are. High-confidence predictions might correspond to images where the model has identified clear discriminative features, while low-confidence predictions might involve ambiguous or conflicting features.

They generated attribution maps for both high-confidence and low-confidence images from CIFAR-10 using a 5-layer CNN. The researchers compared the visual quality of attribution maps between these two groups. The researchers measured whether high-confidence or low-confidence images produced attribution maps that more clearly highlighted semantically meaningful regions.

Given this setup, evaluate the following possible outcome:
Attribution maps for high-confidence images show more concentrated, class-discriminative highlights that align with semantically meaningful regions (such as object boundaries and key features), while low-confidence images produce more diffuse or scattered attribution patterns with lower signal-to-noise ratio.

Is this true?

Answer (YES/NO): YES